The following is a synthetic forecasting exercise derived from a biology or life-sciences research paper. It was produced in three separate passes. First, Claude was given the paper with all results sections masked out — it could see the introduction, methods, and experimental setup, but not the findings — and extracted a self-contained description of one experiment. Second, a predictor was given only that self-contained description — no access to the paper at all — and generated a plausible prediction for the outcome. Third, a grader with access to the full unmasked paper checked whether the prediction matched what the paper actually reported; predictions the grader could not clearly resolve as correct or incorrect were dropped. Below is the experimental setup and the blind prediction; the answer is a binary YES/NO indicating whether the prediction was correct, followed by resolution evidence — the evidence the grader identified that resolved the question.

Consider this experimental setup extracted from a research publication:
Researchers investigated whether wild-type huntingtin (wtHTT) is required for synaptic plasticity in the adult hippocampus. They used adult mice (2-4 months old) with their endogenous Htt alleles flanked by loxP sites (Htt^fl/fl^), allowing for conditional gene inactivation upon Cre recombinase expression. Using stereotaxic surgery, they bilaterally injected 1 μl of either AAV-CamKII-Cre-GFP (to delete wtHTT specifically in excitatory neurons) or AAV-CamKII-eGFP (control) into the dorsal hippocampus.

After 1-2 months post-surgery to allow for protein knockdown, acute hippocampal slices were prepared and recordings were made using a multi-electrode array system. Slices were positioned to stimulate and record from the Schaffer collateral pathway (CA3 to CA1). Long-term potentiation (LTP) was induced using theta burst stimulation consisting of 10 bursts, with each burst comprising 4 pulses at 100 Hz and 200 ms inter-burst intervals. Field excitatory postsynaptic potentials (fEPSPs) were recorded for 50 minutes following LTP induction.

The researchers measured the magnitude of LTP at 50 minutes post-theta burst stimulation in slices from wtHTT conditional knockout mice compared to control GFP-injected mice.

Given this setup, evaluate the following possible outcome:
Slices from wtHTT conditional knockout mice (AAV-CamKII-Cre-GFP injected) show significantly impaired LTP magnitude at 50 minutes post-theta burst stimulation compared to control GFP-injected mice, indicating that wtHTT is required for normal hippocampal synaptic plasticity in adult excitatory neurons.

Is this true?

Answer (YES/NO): YES